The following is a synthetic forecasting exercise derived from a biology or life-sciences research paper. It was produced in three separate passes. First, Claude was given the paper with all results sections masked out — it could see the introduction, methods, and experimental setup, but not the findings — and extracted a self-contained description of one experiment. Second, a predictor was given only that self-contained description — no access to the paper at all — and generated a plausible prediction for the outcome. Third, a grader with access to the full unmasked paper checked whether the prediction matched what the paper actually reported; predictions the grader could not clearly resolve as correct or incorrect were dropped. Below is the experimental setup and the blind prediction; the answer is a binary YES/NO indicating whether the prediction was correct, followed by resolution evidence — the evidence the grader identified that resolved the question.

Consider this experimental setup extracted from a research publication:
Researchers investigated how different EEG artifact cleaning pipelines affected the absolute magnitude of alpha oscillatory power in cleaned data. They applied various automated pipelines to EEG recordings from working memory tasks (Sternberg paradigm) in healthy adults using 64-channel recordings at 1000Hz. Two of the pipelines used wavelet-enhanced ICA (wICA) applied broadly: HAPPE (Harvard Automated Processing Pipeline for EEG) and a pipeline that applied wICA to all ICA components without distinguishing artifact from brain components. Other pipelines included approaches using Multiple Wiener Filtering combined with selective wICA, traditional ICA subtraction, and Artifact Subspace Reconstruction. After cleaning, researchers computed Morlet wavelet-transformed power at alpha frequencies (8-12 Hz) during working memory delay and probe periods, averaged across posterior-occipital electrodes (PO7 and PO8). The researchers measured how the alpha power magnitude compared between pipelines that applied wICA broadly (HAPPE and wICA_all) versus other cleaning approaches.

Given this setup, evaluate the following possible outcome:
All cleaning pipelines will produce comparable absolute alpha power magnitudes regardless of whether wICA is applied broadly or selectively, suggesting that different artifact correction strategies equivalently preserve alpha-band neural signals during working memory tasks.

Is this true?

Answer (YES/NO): NO